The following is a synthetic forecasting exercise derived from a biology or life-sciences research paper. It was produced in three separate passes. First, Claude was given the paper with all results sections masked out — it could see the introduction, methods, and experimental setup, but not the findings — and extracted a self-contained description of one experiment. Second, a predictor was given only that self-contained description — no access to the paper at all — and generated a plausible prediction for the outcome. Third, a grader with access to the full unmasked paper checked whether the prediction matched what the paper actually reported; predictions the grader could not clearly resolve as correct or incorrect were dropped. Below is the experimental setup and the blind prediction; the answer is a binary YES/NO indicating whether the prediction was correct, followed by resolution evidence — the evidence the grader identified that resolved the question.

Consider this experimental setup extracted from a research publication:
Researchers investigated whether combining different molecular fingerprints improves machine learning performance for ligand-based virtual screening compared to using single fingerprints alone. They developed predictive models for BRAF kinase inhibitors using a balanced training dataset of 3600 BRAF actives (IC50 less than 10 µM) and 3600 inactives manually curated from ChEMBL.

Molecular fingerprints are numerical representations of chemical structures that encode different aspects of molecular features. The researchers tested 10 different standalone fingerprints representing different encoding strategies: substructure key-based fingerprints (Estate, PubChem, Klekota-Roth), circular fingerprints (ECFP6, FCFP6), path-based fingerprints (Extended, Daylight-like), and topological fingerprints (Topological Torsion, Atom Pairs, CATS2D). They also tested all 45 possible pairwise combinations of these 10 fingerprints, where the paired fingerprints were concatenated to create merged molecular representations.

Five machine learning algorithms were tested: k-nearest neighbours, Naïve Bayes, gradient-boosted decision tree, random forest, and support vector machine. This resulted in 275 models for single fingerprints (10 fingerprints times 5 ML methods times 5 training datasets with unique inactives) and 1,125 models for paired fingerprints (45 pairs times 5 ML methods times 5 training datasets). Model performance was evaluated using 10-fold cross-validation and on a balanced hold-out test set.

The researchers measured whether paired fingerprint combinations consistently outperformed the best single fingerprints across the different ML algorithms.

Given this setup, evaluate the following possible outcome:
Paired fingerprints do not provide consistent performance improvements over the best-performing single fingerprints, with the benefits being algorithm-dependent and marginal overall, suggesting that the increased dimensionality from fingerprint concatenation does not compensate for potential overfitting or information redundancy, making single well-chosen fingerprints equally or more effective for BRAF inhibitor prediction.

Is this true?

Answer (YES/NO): YES